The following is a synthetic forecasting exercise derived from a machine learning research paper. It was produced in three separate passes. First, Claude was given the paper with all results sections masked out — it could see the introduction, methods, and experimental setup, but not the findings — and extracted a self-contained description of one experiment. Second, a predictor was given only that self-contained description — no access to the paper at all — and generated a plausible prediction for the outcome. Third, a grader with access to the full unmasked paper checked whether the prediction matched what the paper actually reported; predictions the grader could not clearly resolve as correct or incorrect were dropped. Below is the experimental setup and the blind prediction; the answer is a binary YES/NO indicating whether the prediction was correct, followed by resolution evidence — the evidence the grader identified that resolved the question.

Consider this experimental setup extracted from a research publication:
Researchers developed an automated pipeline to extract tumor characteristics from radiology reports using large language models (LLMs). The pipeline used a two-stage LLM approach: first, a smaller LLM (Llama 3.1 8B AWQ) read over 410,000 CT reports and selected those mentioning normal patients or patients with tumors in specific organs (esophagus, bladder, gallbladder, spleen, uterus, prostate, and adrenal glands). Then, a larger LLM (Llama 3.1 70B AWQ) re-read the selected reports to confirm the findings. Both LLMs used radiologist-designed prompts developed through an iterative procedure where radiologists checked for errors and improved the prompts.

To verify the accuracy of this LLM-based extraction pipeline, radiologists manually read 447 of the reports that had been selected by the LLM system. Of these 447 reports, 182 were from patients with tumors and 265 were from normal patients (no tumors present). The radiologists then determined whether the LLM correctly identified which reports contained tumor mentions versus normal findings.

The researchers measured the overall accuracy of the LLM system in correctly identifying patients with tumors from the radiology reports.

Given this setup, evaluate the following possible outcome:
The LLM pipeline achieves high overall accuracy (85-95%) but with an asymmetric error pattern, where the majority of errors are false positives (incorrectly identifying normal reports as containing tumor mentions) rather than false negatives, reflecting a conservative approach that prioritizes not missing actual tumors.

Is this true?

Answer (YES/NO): NO